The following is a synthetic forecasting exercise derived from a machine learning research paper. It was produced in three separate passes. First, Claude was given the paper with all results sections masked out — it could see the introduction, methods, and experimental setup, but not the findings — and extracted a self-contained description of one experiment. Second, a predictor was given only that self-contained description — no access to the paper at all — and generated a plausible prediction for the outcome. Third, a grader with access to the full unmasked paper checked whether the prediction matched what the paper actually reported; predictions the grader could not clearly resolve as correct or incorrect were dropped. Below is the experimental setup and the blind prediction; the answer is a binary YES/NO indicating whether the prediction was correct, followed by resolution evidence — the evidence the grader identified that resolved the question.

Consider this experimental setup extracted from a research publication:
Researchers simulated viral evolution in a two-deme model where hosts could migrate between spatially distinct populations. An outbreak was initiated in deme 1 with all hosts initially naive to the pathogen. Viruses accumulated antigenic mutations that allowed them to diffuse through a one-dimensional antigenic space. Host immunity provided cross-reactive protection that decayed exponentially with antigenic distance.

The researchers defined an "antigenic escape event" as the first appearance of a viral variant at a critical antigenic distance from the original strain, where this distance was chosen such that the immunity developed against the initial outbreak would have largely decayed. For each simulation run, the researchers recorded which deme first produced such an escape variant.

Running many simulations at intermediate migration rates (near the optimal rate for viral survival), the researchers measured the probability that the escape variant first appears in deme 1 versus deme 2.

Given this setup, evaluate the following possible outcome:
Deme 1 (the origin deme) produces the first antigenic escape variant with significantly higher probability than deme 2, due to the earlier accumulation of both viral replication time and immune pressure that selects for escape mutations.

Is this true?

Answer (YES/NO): NO